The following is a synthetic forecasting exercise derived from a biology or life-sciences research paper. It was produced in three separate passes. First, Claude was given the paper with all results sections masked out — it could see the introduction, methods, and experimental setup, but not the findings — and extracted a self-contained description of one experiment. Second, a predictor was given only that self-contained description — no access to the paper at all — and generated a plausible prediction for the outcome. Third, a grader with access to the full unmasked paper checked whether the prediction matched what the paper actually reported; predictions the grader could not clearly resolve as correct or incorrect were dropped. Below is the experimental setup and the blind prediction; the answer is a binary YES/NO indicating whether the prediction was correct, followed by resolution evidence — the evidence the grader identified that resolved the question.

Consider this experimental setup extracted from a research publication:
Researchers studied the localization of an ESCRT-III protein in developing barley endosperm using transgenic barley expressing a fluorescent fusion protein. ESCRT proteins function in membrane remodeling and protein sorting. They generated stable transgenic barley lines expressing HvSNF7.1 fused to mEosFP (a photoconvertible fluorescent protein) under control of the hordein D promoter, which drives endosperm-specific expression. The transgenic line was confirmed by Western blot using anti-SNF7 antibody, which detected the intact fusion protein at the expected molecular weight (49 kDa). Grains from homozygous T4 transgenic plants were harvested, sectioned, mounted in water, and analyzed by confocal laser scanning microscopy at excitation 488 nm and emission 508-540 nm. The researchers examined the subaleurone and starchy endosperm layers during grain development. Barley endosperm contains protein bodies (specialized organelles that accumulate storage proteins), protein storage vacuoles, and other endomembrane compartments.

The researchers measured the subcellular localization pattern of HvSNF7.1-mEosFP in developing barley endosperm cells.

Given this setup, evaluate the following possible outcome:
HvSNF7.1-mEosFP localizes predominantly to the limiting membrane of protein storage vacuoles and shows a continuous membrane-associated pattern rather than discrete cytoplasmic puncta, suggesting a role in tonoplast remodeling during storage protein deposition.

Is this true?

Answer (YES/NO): NO